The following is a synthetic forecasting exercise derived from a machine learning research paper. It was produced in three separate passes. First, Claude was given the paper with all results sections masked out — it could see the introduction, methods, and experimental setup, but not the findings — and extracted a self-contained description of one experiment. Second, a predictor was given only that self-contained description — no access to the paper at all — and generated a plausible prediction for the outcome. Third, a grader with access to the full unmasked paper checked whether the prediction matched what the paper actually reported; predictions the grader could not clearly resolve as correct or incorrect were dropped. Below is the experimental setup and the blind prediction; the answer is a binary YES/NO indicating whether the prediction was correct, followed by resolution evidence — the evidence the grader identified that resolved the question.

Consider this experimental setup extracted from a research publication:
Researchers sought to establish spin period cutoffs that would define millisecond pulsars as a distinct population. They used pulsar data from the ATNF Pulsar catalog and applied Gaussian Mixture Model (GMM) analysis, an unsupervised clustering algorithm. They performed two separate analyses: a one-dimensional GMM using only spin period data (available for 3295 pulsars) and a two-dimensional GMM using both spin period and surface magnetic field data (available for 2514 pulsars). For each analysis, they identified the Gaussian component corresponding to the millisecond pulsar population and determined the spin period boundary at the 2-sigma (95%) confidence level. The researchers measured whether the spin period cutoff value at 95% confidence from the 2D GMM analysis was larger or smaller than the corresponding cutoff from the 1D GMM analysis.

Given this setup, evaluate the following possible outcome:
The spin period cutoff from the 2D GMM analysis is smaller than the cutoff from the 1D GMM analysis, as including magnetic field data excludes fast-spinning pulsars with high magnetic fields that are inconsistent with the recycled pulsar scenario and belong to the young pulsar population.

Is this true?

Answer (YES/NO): YES